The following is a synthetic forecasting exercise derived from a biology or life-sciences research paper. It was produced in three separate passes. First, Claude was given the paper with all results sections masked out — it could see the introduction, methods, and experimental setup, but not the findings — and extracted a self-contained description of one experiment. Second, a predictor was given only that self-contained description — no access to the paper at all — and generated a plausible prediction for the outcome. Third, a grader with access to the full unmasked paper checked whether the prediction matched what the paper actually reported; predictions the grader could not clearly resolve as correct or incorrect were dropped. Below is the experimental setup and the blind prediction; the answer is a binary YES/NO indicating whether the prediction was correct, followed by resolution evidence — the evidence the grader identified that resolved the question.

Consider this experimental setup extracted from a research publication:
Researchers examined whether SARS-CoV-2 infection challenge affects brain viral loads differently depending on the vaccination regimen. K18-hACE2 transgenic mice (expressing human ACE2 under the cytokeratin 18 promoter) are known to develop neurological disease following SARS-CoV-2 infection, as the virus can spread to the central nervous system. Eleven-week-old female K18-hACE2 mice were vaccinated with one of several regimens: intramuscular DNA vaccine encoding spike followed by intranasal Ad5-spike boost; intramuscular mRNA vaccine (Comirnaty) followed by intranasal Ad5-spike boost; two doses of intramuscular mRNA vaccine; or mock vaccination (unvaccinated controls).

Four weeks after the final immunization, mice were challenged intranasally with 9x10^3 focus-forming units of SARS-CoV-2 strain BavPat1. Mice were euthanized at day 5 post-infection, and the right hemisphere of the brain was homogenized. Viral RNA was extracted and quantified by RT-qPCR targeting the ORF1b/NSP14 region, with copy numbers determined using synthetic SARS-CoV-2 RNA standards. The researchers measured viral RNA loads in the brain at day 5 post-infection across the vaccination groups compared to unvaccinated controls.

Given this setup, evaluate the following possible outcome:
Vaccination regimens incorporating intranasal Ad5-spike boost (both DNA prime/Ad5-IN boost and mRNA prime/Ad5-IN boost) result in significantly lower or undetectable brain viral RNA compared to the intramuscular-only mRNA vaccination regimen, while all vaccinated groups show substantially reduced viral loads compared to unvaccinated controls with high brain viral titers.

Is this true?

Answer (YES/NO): NO